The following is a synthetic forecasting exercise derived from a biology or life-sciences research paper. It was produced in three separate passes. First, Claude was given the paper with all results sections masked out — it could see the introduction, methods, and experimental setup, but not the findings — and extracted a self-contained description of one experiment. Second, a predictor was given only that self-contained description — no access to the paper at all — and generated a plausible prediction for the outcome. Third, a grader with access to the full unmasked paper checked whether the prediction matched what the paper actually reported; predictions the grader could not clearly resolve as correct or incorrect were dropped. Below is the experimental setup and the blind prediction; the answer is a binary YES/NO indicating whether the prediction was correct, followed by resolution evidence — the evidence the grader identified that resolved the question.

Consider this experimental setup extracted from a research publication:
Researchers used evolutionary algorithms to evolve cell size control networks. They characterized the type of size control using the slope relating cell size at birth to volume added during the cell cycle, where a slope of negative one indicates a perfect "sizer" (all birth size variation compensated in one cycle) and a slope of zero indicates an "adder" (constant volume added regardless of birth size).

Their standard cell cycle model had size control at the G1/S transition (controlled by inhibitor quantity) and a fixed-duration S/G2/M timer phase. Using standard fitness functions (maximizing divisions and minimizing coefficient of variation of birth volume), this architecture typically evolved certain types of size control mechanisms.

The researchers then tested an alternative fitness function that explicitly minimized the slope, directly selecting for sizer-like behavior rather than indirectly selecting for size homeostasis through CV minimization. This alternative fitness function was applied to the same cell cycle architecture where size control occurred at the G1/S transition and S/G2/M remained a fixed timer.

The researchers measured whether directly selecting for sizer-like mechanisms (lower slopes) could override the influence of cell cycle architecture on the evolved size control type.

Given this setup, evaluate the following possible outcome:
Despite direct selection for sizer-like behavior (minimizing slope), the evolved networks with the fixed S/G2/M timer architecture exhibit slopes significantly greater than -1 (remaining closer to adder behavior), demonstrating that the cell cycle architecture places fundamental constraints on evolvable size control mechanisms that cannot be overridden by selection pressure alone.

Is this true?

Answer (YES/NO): YES